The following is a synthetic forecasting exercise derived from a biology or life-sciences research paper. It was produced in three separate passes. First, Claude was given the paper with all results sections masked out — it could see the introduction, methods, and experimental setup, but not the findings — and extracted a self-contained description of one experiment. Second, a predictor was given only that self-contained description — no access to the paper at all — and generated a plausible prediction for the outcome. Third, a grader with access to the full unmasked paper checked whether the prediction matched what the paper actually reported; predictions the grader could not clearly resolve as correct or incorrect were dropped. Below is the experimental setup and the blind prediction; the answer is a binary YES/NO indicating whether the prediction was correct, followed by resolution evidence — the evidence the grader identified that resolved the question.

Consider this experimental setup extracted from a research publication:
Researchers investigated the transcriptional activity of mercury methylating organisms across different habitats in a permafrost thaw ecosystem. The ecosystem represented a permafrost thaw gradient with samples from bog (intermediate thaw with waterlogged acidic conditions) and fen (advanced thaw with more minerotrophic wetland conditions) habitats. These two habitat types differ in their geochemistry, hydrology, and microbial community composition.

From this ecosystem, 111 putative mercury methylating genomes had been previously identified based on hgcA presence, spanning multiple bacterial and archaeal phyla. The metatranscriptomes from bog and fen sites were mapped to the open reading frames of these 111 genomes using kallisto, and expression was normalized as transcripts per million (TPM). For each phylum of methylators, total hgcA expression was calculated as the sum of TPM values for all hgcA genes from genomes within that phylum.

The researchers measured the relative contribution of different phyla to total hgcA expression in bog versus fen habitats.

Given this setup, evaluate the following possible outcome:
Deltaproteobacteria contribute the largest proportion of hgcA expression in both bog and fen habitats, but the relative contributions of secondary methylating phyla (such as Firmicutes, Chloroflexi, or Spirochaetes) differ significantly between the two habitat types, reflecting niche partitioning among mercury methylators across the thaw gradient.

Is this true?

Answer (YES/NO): NO